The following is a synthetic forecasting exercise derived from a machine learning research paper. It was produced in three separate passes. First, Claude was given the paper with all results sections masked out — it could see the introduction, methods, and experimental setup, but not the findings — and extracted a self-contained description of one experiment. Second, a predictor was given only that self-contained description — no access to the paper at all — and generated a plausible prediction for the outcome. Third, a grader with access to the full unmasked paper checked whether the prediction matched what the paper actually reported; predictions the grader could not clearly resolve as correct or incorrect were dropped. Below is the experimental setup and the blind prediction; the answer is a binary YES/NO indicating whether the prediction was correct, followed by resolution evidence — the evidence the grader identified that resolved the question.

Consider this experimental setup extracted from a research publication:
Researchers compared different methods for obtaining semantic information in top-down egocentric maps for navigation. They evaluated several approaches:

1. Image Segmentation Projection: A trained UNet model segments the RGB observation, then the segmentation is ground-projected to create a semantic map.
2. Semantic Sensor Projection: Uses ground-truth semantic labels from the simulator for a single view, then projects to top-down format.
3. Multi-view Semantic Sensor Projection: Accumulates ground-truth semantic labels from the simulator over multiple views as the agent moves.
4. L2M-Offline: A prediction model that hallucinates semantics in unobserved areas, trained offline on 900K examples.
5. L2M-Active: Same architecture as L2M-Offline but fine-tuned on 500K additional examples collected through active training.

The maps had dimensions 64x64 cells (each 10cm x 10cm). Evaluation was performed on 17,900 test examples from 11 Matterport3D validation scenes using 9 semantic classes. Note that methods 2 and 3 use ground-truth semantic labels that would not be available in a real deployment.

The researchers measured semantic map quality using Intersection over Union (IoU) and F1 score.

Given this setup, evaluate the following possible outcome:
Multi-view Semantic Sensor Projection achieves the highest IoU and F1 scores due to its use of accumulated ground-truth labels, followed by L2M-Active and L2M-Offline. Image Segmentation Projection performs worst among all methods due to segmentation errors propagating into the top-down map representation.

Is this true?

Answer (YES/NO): NO